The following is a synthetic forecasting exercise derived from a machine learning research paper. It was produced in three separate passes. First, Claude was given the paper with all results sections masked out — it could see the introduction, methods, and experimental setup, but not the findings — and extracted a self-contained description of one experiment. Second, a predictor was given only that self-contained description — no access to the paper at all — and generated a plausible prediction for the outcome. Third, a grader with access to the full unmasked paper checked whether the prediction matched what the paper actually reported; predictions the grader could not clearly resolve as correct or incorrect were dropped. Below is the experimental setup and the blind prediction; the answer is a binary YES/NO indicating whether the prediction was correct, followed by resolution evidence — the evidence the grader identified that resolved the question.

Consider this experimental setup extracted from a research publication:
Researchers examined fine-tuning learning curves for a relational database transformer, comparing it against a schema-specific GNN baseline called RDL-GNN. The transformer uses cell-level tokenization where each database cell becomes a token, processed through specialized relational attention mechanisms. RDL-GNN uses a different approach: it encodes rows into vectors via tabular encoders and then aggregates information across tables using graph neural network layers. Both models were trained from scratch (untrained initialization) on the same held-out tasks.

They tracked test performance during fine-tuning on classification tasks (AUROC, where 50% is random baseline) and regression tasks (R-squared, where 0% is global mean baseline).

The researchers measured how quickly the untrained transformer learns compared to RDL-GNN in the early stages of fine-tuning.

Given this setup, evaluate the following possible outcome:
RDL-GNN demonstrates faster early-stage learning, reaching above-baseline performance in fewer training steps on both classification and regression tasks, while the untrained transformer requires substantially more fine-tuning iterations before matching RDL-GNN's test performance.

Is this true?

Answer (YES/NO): NO